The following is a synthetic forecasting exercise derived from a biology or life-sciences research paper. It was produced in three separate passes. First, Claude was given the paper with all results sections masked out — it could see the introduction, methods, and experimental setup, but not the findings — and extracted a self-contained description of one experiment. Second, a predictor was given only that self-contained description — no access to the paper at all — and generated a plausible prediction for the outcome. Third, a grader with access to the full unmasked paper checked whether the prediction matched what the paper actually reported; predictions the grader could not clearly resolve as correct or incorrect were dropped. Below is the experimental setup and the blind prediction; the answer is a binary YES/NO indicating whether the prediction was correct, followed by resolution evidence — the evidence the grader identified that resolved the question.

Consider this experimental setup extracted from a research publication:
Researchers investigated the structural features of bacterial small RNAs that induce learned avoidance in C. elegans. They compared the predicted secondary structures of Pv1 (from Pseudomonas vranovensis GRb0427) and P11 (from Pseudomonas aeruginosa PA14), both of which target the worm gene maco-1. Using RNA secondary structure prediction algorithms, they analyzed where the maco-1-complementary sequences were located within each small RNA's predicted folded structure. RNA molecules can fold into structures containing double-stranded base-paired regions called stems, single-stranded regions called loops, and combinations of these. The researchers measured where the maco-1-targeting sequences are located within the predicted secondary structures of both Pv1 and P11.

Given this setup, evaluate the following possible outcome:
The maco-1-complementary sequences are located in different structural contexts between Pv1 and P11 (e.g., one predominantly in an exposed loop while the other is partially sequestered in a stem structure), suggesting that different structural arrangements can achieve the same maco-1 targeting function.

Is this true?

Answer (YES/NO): NO